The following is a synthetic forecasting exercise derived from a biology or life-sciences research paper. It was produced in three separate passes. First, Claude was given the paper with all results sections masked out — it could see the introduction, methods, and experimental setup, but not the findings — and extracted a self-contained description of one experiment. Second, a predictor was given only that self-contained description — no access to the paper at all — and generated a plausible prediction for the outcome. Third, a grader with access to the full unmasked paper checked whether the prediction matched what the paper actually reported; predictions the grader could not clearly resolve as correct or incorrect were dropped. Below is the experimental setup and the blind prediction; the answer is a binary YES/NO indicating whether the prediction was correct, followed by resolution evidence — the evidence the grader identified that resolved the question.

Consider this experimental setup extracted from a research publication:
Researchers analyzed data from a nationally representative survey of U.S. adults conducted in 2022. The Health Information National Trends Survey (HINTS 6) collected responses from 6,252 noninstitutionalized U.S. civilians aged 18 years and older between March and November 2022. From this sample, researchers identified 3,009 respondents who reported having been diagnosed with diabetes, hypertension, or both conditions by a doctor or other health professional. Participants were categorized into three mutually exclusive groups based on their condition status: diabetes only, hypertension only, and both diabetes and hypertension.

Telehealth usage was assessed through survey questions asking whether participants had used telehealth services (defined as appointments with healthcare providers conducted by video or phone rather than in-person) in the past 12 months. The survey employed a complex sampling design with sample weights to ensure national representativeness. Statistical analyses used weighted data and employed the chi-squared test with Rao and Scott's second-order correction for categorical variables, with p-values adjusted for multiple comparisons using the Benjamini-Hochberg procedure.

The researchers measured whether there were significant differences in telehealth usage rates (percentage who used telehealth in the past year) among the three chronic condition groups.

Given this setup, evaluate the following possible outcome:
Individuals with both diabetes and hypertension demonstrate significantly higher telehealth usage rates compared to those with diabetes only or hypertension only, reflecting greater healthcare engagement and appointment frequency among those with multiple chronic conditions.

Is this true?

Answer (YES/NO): NO